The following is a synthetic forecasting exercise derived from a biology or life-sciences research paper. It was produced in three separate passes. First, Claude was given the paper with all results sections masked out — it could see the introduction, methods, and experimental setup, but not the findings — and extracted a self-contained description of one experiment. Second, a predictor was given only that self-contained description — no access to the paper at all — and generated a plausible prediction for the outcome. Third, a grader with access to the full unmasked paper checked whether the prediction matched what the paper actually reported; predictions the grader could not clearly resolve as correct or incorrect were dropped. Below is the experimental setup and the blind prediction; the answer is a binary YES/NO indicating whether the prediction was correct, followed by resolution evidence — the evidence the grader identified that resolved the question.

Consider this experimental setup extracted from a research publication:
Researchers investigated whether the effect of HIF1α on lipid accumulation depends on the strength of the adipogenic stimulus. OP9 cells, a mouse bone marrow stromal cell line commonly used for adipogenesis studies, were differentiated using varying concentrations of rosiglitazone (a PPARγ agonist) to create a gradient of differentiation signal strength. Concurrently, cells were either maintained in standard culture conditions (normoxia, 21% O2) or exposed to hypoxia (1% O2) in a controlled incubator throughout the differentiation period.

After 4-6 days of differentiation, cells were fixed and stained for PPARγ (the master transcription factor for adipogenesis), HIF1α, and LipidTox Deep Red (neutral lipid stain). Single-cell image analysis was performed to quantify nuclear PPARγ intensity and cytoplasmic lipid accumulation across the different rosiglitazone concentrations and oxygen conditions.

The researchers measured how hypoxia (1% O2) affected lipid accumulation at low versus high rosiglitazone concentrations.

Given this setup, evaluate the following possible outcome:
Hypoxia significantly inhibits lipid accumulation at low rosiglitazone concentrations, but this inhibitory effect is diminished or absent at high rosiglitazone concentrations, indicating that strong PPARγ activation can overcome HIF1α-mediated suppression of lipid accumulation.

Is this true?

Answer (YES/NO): NO